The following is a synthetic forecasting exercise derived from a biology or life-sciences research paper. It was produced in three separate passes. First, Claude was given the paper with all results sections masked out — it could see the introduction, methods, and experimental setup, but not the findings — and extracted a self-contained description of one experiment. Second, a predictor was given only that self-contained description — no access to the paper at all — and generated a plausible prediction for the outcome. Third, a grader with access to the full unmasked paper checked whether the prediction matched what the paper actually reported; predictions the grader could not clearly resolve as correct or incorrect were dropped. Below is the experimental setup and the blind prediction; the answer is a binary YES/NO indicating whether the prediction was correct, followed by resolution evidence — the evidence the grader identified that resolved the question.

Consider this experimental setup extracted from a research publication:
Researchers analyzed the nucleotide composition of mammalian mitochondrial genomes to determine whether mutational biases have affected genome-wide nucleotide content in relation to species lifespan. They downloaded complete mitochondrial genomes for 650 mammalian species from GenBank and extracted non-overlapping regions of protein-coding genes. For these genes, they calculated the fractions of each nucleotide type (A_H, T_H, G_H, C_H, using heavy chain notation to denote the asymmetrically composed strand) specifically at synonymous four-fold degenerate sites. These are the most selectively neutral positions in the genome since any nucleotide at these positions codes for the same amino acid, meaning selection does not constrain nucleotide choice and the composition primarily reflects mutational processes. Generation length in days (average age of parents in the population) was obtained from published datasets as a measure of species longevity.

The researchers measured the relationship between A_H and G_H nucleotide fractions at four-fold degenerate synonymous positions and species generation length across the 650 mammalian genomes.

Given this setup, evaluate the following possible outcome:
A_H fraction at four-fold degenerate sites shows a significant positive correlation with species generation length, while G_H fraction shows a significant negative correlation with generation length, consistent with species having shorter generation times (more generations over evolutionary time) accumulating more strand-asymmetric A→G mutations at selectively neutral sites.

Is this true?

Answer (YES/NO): NO